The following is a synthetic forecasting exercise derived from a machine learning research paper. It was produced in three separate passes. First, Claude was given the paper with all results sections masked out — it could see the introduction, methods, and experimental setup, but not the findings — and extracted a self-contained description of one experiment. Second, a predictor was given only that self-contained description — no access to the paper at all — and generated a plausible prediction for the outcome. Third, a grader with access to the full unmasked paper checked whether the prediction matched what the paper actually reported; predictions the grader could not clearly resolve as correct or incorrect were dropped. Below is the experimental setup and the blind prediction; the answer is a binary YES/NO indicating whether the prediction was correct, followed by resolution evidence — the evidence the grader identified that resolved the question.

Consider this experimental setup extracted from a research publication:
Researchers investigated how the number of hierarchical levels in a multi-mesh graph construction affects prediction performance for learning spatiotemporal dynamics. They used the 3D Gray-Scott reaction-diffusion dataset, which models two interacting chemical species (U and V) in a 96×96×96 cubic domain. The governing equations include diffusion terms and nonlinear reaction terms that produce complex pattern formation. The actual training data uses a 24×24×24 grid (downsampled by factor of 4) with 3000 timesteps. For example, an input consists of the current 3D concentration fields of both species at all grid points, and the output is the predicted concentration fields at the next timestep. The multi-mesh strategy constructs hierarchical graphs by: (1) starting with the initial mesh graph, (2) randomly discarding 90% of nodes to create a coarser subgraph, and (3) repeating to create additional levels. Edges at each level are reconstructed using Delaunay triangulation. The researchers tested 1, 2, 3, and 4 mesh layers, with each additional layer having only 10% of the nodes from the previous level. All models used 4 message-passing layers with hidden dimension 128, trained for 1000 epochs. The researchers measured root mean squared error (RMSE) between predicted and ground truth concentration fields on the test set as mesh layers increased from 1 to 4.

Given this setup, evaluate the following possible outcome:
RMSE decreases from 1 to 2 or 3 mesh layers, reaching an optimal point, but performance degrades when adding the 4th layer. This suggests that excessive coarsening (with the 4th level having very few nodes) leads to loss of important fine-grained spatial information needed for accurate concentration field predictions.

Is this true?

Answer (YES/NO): YES